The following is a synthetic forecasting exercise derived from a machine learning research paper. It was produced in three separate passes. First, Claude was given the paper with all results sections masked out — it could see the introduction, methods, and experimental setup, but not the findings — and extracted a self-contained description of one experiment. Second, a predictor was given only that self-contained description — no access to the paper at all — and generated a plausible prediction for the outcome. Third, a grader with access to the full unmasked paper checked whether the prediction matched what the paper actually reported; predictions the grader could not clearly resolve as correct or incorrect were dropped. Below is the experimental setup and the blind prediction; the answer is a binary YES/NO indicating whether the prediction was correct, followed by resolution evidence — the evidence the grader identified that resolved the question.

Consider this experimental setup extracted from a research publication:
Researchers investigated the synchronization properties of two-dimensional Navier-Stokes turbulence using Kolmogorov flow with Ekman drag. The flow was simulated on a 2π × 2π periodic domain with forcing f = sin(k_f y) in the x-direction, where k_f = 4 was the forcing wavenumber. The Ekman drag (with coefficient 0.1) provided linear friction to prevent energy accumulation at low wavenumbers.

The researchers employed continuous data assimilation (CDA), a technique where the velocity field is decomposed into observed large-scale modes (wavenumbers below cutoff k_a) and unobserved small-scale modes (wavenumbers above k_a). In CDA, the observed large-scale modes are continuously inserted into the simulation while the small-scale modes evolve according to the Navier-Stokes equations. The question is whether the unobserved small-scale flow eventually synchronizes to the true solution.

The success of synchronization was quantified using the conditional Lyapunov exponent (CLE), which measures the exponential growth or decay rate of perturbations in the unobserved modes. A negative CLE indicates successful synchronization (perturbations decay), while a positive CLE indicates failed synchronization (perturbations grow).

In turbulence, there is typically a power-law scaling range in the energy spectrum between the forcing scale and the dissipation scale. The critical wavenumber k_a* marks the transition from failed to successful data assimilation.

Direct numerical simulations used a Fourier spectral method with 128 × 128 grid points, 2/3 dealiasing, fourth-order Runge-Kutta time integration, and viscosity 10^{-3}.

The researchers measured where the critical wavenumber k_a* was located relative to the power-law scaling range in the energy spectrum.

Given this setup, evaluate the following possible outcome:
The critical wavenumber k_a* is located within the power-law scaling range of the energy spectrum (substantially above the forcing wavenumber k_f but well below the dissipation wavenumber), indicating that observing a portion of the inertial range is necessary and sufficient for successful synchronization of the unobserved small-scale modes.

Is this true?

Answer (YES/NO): NO